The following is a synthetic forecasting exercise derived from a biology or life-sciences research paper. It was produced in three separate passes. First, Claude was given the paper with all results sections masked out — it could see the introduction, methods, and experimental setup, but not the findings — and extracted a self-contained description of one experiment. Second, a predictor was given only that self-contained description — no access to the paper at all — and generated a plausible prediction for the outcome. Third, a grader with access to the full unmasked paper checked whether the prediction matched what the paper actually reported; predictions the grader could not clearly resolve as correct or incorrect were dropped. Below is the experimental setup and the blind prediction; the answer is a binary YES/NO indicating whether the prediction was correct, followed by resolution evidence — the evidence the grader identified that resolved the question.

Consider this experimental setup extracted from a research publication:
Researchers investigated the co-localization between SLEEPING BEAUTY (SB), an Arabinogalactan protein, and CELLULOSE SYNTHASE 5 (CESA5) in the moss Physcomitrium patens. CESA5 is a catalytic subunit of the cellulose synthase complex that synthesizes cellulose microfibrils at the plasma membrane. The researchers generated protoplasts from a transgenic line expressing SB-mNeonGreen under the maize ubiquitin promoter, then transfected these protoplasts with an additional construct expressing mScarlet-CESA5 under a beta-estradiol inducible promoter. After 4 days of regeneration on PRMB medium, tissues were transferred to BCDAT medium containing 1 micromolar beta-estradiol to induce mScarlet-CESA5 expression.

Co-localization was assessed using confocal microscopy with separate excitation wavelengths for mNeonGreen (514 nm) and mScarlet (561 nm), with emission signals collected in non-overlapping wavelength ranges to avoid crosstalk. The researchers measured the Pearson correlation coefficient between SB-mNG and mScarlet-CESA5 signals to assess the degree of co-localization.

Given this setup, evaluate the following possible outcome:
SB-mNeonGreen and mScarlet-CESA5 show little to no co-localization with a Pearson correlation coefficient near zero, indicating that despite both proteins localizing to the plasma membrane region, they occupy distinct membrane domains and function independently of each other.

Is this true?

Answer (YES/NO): NO